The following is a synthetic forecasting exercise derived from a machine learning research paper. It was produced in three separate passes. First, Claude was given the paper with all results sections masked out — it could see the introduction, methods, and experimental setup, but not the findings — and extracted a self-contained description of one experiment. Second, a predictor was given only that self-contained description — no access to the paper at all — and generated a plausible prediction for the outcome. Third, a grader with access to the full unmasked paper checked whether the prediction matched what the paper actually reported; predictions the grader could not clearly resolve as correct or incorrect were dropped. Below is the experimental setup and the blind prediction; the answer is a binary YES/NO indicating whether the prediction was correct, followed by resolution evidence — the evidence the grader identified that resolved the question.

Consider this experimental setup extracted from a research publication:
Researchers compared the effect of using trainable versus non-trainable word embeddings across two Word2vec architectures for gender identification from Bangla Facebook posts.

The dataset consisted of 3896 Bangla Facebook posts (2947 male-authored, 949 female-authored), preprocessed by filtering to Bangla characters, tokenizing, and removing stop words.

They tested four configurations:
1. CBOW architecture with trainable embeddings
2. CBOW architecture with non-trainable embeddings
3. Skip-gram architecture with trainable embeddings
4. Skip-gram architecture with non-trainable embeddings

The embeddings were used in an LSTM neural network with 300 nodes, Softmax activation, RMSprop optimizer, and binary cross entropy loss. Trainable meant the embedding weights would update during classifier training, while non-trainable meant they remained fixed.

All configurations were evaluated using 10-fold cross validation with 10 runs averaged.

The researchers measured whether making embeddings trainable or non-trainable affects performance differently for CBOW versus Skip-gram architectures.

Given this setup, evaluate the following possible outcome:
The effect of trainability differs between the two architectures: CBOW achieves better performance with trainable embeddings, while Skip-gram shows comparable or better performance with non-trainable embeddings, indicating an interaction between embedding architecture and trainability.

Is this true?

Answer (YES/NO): NO